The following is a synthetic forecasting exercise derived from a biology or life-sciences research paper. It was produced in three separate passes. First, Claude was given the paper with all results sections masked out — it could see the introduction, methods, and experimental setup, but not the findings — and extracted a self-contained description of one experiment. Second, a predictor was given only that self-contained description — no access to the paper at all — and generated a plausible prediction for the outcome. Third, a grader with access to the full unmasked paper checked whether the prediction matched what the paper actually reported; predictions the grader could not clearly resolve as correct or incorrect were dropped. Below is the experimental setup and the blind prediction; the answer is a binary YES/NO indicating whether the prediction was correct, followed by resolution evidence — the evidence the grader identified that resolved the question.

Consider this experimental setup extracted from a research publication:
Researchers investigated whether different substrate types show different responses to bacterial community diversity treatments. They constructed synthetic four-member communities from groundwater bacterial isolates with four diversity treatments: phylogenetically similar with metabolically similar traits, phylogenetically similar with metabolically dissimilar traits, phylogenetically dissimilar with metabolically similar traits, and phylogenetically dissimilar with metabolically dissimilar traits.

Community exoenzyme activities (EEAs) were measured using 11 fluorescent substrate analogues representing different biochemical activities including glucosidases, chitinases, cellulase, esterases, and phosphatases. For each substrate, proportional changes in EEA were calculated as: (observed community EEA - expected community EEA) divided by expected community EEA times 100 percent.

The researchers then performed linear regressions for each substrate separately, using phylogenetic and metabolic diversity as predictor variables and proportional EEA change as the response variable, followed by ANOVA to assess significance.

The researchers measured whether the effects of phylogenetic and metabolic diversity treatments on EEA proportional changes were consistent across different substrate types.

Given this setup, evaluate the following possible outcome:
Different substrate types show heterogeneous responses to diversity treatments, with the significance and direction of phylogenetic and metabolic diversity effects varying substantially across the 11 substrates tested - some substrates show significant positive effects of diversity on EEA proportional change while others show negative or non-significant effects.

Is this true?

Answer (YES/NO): NO